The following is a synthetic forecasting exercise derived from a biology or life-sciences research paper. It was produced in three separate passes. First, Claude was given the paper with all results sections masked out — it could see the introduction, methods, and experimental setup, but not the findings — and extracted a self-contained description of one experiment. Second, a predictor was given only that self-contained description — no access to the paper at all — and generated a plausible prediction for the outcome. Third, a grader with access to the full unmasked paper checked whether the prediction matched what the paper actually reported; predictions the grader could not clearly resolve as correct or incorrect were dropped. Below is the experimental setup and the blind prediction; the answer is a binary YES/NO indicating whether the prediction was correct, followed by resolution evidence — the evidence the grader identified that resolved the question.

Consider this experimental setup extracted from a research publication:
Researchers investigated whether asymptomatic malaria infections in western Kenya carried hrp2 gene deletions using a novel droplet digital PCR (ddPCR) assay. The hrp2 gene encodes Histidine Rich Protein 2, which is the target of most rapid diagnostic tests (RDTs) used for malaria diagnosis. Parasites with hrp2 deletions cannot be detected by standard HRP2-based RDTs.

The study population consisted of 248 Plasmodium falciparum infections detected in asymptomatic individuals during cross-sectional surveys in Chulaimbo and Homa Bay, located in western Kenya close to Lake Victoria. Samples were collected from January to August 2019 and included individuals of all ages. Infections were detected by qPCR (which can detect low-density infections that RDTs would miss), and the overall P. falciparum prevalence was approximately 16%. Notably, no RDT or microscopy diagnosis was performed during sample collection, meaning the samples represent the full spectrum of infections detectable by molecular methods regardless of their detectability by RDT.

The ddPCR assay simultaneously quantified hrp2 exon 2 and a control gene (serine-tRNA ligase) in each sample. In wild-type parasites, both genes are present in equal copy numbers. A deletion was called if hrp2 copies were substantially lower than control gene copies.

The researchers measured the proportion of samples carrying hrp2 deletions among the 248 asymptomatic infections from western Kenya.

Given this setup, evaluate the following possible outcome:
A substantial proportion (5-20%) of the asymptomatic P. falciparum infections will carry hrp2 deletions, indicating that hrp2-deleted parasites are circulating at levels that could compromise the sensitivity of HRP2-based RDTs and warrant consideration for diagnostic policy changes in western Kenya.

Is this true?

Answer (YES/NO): NO